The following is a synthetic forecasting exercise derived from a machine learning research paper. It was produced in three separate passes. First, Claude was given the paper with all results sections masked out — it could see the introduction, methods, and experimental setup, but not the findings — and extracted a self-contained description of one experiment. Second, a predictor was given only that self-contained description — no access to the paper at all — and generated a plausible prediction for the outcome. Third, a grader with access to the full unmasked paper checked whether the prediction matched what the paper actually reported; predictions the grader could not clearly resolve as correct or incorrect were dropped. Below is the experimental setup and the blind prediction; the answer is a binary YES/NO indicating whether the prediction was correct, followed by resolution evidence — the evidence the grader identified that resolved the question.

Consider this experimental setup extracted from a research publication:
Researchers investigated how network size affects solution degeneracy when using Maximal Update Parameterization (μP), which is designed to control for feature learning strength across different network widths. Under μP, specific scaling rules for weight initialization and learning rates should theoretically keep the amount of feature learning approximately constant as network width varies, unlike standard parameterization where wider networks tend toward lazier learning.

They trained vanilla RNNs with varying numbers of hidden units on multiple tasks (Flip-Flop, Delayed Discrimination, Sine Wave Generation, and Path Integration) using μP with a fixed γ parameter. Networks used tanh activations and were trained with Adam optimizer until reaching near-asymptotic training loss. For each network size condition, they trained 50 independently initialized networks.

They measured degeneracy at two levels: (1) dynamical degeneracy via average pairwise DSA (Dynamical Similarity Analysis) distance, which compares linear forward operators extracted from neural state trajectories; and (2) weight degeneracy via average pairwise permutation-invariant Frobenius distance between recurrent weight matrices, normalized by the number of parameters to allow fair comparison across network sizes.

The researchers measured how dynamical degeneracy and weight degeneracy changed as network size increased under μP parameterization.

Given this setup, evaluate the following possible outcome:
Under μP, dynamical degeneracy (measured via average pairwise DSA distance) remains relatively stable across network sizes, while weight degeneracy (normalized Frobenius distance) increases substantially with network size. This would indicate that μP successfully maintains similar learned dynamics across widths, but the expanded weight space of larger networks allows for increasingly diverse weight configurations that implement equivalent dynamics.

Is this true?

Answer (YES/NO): NO